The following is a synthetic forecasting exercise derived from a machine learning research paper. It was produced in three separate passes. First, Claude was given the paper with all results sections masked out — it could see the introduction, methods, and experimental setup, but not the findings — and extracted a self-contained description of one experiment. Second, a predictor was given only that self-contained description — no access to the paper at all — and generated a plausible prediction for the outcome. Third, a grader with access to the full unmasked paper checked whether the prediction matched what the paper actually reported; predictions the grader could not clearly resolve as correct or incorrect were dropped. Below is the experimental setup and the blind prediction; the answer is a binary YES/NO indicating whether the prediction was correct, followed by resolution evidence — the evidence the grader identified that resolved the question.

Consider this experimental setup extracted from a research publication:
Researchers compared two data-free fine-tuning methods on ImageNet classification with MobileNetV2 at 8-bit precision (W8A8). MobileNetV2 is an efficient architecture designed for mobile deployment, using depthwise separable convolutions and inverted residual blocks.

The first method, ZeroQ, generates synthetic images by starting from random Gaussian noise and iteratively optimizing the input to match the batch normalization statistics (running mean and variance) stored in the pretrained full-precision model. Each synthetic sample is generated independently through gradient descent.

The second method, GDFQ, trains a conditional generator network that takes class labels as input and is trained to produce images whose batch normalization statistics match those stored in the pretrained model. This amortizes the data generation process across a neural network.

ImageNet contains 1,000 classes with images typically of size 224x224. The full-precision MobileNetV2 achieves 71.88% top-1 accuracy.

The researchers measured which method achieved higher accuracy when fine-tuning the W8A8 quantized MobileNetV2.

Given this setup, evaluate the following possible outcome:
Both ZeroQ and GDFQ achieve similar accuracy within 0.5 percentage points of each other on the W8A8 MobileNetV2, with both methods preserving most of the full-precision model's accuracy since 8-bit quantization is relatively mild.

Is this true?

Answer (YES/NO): NO